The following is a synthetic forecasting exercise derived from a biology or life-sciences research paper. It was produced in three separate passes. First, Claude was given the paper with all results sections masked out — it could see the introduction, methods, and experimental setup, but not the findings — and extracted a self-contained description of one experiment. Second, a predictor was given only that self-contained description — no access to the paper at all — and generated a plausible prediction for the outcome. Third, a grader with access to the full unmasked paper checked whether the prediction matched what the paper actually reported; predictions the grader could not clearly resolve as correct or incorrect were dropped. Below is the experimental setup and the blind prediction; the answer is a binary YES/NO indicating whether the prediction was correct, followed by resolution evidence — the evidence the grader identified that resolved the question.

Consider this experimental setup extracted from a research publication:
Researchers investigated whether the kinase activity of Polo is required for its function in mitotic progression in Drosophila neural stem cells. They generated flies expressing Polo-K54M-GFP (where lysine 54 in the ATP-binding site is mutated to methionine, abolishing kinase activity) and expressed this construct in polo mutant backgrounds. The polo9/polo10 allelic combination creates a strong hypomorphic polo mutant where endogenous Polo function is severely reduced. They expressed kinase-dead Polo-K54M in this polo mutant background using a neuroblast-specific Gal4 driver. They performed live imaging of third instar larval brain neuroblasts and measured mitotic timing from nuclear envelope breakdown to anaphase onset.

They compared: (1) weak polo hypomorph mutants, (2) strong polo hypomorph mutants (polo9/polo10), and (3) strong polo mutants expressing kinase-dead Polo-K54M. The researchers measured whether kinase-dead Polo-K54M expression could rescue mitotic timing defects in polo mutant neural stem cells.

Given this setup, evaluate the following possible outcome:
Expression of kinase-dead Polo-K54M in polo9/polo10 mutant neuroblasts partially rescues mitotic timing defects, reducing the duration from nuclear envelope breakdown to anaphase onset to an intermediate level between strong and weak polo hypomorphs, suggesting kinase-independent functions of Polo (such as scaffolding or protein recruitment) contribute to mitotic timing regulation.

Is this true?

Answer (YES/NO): NO